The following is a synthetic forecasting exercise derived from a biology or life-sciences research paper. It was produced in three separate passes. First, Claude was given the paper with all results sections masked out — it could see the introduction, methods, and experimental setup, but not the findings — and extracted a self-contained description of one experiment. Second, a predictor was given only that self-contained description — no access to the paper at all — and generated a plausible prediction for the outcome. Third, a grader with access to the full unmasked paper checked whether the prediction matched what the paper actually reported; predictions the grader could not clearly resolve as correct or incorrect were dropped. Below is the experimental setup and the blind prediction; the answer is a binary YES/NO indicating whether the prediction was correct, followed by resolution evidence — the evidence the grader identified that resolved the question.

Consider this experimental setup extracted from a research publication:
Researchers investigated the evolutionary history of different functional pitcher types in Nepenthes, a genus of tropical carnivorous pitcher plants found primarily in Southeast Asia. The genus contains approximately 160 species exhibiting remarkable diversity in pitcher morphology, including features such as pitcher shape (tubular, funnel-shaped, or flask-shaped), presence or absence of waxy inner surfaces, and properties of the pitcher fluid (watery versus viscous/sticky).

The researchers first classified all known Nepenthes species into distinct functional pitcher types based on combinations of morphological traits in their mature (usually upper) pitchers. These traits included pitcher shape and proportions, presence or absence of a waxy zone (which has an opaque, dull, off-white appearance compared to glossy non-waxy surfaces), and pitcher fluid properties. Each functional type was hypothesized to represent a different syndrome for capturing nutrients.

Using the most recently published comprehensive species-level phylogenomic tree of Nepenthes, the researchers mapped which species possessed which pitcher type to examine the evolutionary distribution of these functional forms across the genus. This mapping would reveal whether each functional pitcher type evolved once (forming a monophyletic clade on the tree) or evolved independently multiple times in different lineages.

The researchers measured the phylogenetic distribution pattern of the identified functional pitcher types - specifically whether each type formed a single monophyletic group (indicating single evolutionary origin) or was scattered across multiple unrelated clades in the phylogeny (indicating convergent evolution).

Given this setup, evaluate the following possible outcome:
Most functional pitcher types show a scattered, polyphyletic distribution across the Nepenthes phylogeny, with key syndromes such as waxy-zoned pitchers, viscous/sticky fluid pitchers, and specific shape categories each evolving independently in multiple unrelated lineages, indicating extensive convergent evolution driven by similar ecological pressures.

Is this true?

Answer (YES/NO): NO